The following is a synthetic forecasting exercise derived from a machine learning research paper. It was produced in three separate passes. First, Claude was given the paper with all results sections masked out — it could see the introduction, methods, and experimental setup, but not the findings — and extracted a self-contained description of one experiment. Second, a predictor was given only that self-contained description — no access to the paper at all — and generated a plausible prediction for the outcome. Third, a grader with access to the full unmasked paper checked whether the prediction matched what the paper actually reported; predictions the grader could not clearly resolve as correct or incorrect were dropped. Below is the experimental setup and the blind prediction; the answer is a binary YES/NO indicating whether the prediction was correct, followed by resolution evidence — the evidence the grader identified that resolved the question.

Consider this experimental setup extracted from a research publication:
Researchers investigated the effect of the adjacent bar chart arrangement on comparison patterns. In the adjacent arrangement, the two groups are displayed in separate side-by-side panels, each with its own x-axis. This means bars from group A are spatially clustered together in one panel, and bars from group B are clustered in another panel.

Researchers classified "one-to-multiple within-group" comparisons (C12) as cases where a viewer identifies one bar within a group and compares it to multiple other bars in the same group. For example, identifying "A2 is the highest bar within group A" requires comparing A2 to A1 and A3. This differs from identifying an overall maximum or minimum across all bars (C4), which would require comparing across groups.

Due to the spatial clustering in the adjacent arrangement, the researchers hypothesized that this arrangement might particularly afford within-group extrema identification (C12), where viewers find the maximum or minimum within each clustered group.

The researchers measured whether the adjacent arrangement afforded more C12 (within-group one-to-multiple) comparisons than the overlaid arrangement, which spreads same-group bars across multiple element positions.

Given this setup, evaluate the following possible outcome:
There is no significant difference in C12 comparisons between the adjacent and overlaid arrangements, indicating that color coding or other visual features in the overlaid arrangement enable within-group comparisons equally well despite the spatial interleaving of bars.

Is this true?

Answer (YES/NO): NO